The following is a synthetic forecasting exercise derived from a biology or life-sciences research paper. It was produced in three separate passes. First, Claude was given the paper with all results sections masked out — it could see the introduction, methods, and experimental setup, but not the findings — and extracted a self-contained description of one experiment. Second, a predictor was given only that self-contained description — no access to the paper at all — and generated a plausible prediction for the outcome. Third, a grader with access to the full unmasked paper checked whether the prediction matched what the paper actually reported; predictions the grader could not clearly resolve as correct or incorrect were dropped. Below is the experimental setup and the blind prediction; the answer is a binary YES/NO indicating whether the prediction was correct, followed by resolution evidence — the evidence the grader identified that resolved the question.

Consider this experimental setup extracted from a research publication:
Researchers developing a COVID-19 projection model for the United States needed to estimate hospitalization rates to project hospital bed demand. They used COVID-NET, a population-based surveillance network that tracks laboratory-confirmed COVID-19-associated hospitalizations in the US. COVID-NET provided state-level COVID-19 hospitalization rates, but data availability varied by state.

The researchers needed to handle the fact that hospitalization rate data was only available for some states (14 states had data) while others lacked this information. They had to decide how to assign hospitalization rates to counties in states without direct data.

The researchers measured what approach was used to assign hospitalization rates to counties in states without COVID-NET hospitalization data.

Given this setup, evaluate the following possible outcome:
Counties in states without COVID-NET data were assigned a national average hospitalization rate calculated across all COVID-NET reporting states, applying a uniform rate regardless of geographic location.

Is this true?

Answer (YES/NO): YES